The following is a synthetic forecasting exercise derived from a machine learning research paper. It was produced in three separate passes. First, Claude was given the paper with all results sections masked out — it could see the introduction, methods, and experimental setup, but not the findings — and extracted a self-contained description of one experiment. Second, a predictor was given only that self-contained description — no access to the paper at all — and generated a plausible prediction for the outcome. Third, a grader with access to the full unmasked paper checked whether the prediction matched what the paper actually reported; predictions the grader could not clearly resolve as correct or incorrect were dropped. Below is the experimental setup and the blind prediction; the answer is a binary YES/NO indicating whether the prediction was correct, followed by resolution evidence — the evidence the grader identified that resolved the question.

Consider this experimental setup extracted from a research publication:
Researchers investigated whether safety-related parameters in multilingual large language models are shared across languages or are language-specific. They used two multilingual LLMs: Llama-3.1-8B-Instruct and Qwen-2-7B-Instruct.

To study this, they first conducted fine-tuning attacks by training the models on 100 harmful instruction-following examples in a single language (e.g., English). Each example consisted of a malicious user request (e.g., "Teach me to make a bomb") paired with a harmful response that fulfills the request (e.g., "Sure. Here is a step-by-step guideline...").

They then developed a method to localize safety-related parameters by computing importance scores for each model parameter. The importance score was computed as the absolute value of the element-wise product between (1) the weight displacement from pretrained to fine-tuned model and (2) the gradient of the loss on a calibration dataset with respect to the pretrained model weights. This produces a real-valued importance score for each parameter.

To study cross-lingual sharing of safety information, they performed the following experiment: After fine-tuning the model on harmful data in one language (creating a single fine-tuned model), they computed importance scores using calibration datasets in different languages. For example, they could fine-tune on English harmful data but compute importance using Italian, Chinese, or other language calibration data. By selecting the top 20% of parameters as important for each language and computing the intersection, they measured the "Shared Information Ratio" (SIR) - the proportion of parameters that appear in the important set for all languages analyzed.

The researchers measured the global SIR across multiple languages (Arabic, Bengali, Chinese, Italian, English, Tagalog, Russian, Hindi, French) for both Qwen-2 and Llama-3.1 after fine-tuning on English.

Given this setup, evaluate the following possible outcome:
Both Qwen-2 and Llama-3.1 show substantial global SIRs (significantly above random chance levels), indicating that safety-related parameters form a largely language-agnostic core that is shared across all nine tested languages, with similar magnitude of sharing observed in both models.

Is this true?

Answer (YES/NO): NO